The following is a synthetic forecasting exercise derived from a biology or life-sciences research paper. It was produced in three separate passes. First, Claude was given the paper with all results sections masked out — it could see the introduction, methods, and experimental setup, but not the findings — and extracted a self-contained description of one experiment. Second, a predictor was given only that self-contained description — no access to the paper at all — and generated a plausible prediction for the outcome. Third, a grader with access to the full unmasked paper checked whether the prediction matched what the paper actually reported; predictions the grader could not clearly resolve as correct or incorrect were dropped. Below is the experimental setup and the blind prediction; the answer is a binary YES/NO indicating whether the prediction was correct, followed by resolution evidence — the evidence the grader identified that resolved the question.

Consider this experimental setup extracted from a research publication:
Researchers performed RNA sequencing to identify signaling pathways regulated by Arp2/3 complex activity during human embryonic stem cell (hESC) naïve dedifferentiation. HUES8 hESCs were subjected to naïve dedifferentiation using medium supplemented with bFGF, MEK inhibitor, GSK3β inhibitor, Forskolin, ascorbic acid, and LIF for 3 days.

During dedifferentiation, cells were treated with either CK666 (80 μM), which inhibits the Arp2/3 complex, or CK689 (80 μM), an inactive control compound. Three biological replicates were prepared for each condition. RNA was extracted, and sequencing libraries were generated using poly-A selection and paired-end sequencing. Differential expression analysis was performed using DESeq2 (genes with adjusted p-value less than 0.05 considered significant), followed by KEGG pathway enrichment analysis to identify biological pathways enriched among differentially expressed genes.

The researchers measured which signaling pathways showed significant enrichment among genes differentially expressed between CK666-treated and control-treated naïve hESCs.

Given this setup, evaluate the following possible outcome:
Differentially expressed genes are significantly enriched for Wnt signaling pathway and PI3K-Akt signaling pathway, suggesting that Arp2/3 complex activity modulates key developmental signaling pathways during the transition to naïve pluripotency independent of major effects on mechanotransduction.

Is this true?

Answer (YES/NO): NO